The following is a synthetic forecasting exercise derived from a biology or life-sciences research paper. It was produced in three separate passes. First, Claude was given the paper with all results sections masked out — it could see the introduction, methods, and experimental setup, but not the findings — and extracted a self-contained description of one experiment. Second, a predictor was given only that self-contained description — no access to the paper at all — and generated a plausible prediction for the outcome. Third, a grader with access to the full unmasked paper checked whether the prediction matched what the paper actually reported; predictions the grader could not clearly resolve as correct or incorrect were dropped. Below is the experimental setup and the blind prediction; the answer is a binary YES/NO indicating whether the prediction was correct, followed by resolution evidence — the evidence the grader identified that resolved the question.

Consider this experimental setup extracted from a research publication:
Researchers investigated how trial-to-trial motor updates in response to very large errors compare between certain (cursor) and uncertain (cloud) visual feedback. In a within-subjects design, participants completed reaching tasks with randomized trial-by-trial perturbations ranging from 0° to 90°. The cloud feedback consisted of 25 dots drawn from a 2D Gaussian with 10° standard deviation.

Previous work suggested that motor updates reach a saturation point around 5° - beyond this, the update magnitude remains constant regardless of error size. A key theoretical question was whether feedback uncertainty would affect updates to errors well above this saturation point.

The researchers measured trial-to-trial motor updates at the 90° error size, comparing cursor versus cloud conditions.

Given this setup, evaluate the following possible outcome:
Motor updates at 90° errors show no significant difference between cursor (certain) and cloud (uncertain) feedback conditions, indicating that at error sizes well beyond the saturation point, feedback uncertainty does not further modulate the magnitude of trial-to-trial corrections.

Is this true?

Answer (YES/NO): YES